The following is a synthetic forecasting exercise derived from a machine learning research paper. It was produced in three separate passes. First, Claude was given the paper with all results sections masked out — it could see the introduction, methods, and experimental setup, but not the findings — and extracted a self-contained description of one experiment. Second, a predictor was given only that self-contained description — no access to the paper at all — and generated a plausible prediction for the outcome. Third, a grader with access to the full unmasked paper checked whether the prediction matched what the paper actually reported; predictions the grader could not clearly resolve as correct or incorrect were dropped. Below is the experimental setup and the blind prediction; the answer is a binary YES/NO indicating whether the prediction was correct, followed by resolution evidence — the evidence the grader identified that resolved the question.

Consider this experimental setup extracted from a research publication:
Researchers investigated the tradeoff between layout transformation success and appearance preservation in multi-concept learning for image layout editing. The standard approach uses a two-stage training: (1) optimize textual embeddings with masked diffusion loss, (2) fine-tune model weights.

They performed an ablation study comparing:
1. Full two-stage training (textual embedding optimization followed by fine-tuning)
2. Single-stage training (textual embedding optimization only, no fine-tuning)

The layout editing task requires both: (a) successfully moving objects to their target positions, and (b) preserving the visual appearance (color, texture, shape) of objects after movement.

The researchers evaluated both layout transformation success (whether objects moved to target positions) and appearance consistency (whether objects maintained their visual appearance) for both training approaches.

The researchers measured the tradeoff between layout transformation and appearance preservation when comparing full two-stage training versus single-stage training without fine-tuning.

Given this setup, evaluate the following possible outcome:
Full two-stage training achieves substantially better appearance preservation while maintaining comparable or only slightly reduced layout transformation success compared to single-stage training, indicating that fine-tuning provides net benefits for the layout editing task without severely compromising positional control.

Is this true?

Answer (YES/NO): NO